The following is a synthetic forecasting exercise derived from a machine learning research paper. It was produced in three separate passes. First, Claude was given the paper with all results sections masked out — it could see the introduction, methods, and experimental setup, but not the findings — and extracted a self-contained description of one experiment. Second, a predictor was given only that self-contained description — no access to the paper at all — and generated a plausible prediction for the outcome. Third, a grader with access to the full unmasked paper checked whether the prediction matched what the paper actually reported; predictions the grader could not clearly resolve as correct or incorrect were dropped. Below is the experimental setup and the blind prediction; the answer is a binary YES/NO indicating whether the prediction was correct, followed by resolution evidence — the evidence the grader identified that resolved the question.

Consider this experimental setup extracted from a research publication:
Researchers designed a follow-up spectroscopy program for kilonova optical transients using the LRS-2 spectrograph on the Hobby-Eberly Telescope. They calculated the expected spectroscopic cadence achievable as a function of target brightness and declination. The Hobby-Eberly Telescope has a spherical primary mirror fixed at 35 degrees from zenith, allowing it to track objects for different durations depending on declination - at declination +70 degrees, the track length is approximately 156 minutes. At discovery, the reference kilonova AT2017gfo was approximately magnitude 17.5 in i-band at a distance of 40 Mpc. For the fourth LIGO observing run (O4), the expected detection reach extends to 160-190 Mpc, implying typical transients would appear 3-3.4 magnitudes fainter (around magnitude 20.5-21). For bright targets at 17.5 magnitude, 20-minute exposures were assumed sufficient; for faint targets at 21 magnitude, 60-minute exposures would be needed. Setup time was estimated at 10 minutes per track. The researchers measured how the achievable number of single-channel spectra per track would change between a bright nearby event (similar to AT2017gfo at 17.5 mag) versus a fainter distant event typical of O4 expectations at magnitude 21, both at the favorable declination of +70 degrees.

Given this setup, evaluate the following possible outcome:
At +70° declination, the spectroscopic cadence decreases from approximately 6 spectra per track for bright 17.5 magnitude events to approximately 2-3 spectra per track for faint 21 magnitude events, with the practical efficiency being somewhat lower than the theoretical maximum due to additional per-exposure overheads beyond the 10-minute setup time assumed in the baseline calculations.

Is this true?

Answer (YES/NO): NO